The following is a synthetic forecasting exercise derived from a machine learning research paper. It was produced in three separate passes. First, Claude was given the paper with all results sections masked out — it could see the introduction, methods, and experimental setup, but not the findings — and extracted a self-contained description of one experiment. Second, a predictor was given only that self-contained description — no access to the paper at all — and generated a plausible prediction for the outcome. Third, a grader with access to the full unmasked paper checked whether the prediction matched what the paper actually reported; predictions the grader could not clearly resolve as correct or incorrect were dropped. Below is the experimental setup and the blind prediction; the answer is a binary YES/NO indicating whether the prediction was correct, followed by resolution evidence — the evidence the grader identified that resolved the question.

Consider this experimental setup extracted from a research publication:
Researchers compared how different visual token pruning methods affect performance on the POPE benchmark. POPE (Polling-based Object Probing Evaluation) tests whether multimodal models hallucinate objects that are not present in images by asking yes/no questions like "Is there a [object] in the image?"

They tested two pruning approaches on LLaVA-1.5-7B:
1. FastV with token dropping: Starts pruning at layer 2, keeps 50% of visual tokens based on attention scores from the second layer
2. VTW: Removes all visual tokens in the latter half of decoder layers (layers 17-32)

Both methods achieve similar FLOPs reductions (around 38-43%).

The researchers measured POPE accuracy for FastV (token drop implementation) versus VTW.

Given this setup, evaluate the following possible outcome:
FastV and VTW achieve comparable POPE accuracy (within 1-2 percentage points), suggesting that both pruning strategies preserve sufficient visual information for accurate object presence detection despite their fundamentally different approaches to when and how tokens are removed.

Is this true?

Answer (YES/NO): YES